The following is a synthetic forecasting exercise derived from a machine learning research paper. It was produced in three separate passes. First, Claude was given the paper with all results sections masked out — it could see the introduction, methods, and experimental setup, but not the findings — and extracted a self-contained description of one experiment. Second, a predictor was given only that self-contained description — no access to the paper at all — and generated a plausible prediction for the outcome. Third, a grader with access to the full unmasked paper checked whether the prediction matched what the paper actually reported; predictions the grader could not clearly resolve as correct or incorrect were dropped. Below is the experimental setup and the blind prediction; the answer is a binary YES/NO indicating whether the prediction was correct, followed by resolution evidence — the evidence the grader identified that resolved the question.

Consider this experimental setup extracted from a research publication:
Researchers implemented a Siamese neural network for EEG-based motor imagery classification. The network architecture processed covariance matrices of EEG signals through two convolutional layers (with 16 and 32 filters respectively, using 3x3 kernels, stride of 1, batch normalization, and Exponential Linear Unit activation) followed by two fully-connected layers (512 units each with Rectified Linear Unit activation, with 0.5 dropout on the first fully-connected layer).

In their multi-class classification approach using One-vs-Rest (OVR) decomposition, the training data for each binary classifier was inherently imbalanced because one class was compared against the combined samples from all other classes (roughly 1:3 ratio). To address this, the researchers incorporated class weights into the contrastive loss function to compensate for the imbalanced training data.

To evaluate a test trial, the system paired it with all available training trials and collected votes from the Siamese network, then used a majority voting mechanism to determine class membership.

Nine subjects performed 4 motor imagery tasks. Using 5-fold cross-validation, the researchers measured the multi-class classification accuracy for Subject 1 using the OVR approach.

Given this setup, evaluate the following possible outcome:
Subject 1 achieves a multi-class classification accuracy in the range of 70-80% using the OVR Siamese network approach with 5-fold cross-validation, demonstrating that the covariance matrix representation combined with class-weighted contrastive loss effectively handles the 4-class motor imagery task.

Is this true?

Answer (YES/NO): NO